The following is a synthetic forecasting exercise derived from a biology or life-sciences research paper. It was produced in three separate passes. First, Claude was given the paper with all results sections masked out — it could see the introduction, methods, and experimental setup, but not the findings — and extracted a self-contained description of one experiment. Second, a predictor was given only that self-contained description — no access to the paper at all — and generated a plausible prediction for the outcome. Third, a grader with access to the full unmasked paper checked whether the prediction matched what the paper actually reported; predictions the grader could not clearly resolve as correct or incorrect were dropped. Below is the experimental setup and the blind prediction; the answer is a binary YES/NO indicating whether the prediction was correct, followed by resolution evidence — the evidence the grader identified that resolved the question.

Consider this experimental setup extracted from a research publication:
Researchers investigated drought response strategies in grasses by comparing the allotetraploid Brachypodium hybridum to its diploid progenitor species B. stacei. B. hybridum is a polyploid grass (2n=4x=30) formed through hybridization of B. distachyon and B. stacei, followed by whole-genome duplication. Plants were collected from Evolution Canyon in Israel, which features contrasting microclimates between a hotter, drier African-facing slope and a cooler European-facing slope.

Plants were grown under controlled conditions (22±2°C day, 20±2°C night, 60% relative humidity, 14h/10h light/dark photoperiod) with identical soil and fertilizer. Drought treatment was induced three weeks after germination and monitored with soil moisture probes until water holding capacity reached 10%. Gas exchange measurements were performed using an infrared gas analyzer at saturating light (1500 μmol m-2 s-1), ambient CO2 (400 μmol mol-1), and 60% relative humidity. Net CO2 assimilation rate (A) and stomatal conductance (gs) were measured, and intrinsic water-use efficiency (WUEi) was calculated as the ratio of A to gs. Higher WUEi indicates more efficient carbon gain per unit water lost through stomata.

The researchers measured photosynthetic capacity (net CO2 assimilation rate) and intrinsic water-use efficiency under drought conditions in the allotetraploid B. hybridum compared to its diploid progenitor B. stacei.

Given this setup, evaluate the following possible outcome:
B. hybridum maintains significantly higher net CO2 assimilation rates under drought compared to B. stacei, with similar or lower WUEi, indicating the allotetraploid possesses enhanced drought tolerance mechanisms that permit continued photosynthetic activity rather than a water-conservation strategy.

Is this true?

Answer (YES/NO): YES